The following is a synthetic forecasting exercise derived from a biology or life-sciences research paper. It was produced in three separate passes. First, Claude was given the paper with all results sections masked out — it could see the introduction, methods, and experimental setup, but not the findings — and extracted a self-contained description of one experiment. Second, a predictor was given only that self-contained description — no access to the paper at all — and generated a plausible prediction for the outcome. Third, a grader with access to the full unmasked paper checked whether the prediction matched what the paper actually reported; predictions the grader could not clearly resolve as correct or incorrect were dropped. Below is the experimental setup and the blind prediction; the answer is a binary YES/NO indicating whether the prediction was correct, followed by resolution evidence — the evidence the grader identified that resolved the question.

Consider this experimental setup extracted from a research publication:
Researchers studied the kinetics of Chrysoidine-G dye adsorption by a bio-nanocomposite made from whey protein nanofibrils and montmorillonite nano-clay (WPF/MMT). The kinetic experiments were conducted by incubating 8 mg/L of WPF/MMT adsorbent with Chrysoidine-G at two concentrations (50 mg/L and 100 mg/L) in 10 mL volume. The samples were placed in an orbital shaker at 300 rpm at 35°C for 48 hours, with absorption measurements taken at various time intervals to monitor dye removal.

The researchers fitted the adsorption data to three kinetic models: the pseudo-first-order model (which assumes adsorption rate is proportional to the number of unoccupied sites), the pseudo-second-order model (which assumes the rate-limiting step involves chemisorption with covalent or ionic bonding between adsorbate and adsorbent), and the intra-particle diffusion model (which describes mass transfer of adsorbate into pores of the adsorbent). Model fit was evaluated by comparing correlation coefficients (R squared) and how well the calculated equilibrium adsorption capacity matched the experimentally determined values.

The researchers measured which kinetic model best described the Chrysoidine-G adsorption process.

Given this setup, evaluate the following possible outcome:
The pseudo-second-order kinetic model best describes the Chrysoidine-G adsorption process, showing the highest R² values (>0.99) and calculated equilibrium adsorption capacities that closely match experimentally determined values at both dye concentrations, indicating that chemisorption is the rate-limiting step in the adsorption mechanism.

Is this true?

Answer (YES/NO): YES